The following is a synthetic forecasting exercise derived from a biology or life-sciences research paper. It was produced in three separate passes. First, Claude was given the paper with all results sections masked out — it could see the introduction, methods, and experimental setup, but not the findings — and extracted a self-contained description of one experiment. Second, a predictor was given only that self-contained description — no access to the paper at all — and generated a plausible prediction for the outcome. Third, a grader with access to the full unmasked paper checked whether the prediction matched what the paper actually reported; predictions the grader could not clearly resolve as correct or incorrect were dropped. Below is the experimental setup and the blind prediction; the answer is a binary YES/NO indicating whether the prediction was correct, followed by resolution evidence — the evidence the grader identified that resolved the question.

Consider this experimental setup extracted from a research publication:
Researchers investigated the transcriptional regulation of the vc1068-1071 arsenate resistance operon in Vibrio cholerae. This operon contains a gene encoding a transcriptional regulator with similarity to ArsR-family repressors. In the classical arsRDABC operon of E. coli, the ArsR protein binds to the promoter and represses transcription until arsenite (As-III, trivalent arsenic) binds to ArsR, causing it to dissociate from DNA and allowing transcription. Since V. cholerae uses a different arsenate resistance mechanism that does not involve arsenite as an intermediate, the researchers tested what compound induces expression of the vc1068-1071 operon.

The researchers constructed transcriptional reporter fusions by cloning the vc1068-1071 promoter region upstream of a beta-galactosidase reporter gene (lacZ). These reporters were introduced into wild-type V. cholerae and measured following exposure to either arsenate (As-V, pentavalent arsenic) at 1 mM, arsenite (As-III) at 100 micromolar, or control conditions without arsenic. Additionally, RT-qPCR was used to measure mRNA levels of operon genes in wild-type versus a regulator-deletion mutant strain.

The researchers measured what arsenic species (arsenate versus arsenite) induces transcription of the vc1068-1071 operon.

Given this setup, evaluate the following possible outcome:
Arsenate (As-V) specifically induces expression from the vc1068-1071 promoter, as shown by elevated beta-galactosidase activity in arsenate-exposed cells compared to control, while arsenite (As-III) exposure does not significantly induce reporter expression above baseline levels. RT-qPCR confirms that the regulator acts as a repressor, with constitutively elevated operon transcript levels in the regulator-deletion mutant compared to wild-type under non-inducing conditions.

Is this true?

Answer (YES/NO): YES